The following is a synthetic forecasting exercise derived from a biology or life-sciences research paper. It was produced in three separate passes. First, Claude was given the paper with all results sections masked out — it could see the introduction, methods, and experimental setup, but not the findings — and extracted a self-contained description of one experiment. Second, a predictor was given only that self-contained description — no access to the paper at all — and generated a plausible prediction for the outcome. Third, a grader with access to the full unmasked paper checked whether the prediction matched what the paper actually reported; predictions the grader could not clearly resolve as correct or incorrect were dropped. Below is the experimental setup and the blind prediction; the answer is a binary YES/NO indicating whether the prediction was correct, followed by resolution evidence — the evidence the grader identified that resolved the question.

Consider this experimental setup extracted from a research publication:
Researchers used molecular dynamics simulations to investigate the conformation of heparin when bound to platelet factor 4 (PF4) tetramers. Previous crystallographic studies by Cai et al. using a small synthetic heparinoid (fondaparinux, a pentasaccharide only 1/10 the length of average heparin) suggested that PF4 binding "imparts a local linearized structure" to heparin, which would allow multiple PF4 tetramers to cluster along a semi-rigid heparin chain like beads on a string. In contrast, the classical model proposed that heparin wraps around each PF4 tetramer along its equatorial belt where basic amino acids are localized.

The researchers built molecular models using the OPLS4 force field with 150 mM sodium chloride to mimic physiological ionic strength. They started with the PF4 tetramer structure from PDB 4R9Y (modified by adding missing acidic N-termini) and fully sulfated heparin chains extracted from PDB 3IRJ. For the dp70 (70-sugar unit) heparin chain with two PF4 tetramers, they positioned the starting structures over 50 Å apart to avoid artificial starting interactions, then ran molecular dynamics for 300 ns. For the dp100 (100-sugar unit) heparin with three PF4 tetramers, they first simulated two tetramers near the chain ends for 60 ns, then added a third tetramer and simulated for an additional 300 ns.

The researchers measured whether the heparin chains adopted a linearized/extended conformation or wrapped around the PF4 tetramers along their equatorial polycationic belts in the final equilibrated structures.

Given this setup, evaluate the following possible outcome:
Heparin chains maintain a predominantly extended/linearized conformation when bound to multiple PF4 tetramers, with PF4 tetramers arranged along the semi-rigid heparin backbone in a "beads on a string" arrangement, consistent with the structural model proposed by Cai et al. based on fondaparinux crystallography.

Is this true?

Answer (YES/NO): NO